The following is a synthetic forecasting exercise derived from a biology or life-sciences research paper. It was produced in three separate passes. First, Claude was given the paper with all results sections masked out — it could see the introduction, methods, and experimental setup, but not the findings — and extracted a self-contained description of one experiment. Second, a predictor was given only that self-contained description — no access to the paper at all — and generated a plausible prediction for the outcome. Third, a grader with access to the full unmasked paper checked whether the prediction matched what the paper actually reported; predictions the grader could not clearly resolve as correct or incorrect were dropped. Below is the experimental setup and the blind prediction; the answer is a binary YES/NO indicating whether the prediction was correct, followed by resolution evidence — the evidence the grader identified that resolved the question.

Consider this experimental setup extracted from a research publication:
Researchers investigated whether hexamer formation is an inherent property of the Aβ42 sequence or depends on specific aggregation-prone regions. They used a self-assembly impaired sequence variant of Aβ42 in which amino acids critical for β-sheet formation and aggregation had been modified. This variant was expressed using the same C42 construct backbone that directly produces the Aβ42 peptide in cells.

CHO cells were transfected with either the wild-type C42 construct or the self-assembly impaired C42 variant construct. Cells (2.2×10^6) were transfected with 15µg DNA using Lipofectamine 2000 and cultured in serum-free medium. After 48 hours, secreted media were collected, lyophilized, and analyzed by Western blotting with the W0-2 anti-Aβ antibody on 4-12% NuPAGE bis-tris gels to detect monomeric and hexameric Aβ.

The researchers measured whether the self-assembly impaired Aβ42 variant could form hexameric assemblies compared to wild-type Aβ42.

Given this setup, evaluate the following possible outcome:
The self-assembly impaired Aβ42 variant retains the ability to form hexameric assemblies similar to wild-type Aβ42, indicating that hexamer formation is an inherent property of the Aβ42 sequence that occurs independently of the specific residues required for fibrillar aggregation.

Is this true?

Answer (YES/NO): NO